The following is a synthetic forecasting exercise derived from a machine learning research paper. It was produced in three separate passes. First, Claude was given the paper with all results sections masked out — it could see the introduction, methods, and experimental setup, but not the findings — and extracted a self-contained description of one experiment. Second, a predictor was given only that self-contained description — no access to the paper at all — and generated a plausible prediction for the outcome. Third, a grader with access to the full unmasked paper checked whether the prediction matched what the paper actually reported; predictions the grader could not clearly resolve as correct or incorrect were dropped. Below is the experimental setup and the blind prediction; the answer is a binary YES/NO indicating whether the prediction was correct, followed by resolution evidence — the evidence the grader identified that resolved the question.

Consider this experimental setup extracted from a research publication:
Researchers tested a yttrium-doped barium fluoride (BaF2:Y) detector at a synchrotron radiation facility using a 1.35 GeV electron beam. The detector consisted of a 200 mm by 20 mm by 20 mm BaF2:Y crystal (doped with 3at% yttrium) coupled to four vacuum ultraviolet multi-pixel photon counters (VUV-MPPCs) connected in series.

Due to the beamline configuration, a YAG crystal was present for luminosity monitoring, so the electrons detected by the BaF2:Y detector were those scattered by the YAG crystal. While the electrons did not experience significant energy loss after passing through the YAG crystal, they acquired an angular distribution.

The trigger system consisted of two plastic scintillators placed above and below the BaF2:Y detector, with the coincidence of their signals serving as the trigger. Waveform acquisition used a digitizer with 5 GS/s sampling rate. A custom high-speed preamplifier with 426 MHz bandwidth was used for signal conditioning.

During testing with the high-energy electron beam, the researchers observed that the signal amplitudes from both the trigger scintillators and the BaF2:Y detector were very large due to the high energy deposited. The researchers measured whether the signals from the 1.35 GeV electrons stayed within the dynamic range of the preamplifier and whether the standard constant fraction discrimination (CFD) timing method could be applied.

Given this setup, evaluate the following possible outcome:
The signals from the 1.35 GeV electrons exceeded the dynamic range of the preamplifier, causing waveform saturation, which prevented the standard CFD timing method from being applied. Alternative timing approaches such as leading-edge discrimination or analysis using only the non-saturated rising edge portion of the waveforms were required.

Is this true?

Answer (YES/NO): YES